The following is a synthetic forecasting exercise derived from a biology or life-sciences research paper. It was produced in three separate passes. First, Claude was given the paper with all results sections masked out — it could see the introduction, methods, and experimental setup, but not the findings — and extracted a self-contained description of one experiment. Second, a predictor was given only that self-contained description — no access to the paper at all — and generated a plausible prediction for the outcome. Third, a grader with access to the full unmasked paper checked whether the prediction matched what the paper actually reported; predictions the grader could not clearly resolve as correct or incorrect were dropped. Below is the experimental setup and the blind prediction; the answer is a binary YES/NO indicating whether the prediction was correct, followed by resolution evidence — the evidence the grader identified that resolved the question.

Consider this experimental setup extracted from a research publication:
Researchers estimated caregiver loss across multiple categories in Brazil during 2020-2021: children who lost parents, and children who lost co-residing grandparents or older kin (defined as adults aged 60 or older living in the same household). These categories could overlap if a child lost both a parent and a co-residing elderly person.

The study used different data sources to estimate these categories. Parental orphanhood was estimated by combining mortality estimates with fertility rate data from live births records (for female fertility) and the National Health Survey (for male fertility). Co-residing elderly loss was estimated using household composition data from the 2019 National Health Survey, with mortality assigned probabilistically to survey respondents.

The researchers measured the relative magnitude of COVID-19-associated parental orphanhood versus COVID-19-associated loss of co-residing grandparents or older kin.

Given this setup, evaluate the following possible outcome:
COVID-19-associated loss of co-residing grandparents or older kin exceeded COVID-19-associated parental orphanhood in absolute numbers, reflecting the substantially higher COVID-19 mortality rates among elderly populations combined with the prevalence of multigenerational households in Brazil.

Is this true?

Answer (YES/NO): NO